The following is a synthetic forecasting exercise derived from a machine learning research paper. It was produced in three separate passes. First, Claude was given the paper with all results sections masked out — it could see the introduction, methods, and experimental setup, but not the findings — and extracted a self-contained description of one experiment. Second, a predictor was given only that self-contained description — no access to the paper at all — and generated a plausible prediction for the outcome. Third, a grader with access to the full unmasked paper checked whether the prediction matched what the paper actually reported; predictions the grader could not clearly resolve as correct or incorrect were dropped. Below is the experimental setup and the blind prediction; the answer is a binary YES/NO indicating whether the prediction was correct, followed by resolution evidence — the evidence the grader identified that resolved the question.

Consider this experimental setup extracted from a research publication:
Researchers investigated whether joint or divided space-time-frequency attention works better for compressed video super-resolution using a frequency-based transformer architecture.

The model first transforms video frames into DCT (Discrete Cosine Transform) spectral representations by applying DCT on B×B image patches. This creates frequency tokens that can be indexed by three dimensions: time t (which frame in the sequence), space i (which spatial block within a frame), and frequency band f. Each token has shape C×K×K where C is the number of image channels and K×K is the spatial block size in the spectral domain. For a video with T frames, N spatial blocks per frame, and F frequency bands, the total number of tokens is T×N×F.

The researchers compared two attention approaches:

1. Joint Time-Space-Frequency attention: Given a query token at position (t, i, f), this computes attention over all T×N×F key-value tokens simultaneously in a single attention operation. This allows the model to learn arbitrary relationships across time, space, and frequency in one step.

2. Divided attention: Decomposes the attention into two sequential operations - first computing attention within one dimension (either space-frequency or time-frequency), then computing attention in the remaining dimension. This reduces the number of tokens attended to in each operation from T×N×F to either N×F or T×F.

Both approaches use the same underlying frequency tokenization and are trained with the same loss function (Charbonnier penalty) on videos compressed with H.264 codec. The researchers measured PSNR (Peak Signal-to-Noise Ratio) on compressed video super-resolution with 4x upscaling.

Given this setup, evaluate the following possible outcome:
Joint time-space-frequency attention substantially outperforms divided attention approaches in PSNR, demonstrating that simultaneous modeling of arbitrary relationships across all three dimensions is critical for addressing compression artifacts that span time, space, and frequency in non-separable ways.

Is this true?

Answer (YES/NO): NO